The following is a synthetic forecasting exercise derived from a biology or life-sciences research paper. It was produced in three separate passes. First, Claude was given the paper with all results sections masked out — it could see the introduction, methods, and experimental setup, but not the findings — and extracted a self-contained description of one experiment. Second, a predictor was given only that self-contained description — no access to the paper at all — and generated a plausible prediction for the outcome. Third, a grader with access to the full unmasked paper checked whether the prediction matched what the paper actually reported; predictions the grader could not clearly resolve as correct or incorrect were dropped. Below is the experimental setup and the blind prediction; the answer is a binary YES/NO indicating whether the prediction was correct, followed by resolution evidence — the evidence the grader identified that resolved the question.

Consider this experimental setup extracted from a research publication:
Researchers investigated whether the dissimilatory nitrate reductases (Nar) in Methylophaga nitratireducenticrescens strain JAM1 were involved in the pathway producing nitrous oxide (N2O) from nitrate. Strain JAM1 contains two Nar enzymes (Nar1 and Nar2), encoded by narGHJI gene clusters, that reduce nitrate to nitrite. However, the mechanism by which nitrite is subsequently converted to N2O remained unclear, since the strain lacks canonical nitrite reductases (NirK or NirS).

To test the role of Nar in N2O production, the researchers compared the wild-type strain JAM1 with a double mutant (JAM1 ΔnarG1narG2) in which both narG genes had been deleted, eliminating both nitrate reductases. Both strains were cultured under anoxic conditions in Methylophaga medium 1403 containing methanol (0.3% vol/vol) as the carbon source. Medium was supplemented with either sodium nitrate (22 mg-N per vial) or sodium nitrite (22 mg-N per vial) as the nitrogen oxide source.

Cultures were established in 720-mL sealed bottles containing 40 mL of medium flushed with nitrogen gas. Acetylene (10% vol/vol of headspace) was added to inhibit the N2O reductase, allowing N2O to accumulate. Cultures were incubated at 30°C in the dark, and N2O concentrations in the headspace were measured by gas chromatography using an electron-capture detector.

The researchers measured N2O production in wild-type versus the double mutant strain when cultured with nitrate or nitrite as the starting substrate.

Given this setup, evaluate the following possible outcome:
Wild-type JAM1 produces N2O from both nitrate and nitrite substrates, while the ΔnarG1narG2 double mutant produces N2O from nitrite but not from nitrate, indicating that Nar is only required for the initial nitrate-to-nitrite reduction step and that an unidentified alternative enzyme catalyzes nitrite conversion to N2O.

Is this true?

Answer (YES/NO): YES